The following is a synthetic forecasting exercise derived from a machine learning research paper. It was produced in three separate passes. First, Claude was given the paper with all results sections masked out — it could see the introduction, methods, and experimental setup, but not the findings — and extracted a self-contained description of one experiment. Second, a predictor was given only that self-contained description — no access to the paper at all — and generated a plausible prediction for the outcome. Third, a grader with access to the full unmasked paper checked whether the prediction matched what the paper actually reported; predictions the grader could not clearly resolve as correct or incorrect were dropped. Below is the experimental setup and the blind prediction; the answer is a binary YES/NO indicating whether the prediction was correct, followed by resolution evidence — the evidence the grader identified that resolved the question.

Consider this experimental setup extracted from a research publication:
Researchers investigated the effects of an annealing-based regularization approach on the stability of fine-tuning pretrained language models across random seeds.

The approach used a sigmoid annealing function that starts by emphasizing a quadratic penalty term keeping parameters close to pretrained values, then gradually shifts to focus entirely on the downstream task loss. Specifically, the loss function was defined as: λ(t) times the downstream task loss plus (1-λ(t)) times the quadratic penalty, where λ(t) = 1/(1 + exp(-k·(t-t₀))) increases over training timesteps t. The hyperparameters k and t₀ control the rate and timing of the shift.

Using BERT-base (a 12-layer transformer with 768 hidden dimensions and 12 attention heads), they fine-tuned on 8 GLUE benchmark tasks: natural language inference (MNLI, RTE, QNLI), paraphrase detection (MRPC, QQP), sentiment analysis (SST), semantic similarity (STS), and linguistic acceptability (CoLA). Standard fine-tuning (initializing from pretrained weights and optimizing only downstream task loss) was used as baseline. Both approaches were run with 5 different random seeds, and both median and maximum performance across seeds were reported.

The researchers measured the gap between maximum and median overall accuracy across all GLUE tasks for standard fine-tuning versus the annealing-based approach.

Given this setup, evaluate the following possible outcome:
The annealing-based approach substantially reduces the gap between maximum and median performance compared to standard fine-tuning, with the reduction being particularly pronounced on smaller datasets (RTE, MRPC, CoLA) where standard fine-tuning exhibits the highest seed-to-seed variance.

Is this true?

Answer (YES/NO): NO